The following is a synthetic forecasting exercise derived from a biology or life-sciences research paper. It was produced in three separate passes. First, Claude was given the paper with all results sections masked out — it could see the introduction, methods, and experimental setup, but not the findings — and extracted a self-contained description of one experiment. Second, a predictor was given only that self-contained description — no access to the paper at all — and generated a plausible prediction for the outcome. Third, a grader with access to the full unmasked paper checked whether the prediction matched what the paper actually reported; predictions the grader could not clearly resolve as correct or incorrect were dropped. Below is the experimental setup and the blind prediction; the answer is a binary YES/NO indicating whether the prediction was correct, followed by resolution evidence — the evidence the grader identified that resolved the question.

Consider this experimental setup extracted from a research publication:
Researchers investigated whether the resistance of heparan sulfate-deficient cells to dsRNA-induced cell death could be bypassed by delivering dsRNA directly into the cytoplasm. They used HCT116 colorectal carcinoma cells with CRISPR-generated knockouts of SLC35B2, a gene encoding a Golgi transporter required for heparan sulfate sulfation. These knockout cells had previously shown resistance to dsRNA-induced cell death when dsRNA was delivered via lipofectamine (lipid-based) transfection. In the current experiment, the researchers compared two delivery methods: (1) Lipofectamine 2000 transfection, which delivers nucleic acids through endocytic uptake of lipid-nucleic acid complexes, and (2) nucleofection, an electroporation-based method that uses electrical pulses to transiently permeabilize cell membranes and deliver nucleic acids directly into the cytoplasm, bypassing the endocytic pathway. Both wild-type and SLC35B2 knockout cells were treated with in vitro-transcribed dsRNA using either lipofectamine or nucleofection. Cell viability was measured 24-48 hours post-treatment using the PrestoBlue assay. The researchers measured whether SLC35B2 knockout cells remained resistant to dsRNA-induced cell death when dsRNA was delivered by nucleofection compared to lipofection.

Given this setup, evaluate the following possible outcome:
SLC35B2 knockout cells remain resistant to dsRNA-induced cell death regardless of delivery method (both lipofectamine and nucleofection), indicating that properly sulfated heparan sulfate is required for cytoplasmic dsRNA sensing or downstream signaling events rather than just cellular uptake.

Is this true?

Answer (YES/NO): NO